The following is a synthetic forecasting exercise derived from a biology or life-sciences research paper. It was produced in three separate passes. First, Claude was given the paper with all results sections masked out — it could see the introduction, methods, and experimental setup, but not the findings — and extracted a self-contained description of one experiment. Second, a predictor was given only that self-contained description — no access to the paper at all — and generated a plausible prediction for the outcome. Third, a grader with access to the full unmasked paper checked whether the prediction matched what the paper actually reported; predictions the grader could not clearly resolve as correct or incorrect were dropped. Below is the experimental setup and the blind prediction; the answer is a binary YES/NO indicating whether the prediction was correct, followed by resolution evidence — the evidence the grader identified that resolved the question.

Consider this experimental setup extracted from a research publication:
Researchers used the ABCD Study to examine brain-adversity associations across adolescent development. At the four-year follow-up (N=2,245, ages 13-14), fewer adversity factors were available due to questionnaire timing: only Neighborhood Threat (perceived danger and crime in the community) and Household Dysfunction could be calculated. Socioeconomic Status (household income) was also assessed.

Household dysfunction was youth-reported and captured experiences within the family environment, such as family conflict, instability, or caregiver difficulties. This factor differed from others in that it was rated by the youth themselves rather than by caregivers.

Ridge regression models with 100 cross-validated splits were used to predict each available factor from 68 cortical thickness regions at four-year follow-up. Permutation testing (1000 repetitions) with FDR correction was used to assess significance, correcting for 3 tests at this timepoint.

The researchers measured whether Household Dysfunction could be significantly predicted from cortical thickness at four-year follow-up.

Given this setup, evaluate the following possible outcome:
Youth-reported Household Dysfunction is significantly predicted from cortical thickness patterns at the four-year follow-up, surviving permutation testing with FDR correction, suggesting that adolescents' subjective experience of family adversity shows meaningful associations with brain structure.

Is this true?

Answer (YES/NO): NO